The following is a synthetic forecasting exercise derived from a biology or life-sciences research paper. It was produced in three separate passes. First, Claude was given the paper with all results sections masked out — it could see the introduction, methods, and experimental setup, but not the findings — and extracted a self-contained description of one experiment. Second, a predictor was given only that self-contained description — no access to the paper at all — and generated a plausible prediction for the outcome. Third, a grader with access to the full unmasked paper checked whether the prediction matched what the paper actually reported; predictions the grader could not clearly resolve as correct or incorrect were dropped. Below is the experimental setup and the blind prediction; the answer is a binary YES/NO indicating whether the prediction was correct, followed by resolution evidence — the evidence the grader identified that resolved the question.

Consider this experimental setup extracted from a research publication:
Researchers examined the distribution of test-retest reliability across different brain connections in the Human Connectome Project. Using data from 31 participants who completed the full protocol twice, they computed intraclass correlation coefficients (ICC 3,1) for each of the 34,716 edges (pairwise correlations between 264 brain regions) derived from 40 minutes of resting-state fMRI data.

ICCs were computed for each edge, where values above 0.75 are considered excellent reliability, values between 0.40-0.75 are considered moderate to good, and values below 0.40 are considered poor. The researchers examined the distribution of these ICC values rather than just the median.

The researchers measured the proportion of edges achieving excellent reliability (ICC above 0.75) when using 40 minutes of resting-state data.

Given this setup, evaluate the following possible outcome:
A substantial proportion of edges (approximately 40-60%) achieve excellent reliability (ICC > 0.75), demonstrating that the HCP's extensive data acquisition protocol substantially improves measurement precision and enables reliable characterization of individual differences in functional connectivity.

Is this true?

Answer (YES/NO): NO